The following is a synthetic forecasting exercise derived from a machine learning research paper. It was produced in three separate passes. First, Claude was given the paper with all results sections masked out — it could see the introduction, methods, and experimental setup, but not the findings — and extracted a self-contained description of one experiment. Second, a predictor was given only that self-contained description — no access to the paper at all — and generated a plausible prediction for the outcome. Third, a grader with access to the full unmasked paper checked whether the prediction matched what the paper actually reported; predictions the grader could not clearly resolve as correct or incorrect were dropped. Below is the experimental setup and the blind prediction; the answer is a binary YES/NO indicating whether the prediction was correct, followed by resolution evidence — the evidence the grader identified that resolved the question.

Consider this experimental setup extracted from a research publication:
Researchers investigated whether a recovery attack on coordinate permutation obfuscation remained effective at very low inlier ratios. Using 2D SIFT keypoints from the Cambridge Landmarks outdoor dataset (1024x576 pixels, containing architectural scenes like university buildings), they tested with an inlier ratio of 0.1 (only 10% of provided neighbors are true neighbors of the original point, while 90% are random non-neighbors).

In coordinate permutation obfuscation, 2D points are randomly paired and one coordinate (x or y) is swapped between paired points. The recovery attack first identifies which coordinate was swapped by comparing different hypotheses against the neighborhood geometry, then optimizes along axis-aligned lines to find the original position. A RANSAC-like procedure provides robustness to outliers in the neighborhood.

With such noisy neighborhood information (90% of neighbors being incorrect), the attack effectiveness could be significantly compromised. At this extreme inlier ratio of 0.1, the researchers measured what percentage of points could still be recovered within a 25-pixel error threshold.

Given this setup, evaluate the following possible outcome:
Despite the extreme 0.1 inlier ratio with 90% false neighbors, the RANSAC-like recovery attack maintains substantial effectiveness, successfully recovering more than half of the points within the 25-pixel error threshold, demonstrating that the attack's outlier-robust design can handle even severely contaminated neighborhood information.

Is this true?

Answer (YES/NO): NO